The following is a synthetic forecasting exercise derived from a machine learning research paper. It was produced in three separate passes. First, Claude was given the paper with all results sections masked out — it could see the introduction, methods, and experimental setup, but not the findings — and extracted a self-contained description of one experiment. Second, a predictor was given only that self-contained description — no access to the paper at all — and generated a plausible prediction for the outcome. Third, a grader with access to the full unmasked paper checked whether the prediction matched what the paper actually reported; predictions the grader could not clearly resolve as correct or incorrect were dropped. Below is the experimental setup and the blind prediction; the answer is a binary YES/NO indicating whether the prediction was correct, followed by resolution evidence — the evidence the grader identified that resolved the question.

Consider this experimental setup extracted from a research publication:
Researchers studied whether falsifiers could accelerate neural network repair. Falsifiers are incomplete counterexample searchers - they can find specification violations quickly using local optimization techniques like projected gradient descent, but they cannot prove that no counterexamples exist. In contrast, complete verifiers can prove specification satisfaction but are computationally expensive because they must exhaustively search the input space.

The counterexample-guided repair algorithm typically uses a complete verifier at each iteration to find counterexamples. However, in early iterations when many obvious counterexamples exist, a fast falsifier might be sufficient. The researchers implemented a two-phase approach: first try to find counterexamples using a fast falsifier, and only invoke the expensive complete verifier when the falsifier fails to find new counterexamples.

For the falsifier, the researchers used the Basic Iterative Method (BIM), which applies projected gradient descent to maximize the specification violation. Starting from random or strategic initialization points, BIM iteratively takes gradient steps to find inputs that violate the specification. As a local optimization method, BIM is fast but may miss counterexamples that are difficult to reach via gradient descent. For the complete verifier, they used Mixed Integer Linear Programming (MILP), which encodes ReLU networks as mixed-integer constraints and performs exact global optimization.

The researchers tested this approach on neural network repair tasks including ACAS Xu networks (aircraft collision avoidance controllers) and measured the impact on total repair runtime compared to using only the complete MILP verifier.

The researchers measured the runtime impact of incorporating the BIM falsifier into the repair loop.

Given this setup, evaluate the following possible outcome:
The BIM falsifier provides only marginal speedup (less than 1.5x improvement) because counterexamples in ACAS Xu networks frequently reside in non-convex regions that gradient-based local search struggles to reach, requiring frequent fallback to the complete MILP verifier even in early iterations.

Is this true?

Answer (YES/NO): NO